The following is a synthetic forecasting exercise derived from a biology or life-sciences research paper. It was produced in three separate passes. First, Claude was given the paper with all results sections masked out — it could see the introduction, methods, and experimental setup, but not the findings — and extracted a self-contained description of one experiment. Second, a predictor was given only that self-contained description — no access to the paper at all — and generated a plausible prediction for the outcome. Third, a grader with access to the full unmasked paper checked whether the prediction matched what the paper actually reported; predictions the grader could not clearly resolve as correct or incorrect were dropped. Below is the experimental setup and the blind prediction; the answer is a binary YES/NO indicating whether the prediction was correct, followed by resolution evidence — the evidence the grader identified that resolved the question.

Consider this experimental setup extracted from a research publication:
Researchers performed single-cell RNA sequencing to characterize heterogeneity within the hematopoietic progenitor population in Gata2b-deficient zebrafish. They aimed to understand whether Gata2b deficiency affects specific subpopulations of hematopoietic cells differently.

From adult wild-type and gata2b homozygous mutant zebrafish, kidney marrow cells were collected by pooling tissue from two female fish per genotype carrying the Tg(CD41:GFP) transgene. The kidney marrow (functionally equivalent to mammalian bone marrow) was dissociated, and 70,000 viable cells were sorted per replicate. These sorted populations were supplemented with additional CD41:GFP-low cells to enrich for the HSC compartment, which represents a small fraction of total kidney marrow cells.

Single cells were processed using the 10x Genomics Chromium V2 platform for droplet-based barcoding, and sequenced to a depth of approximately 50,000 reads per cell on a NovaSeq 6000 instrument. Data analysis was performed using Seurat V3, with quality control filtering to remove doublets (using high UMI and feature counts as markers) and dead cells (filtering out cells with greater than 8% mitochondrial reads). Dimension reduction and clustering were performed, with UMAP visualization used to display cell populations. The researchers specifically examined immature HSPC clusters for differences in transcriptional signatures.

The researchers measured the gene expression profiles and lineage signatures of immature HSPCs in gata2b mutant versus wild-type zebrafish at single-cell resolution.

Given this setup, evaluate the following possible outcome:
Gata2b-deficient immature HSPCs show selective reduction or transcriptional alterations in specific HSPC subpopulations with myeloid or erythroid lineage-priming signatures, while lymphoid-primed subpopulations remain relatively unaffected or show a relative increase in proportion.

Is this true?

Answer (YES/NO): NO